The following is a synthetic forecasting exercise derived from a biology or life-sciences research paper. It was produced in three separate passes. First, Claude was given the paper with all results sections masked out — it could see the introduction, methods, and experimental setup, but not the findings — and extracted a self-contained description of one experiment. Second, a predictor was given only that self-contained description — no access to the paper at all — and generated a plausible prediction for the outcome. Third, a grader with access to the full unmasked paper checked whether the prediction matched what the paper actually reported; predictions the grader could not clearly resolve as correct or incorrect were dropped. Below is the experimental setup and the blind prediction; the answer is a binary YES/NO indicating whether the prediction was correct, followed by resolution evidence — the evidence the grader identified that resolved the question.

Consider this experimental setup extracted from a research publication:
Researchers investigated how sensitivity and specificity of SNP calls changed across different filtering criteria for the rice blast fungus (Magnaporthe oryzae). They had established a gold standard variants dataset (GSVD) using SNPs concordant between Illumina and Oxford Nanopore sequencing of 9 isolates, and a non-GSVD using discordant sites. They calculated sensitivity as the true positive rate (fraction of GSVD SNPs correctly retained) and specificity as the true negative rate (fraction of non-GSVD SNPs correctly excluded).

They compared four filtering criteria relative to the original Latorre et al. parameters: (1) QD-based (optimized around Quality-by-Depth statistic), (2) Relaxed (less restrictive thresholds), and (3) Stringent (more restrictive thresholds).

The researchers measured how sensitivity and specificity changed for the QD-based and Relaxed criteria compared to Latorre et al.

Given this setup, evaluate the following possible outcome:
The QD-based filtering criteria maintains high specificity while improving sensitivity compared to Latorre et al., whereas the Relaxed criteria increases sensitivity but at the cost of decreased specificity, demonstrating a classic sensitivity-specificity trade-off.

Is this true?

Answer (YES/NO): NO